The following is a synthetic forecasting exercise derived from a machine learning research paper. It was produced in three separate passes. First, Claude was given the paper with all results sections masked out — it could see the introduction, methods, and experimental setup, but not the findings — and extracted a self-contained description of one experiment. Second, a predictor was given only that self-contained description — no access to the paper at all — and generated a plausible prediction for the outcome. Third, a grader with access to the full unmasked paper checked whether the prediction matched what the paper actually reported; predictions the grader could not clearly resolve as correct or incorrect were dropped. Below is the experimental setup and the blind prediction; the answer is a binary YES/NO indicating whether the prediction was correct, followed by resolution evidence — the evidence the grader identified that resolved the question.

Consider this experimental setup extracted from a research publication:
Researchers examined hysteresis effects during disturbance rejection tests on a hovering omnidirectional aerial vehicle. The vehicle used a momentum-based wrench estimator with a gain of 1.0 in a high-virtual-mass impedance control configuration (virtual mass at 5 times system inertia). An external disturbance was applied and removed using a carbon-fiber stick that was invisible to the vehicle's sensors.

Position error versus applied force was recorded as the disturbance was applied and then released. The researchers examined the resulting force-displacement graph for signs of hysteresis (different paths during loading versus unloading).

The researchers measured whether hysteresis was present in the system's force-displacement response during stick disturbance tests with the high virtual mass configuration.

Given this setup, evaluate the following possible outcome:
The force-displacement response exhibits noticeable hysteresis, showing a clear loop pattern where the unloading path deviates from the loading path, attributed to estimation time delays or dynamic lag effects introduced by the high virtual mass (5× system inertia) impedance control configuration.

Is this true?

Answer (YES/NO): NO